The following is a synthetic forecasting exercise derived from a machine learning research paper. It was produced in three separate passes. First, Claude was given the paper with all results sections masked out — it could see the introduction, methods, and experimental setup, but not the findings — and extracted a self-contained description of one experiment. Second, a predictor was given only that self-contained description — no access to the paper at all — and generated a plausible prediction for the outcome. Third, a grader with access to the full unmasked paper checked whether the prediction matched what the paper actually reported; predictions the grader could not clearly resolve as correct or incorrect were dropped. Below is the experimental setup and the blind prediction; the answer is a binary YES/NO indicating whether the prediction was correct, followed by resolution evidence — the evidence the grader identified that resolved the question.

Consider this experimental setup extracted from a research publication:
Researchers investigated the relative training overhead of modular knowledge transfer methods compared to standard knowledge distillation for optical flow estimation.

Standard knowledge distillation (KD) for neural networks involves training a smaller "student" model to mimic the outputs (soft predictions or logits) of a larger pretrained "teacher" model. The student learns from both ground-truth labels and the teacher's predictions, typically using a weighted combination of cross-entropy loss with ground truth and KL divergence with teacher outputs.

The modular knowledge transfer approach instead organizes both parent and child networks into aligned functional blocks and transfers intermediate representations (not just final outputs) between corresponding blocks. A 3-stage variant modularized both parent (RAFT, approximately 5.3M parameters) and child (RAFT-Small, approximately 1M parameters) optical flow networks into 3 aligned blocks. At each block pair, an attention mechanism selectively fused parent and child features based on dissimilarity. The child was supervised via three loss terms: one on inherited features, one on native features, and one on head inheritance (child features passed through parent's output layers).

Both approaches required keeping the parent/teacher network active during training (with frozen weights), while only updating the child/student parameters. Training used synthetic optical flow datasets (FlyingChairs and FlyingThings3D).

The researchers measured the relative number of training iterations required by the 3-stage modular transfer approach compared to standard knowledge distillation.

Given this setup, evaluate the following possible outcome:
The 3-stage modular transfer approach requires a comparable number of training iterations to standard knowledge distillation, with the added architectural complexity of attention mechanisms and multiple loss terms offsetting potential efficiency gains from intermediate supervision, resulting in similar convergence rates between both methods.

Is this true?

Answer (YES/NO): NO